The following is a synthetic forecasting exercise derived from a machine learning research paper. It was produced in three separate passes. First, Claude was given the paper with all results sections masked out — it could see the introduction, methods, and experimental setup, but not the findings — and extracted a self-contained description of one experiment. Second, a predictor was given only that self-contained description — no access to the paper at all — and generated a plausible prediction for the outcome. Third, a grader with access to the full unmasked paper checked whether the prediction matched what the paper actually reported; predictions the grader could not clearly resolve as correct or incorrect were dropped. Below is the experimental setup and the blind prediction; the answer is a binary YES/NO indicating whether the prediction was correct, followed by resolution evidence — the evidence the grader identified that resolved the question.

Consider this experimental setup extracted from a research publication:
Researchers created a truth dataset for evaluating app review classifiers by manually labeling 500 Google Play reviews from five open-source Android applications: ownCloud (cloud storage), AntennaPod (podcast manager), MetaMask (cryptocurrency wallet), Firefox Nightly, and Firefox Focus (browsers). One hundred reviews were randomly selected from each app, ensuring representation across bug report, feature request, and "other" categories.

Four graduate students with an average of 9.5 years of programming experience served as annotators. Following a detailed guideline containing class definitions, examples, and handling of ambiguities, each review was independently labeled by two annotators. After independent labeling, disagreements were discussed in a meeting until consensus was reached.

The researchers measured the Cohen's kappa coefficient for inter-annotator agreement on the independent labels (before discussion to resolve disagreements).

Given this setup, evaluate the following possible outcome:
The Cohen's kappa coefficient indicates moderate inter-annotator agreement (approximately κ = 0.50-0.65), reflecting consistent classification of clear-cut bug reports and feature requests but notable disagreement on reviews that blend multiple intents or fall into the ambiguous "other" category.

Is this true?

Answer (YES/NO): NO